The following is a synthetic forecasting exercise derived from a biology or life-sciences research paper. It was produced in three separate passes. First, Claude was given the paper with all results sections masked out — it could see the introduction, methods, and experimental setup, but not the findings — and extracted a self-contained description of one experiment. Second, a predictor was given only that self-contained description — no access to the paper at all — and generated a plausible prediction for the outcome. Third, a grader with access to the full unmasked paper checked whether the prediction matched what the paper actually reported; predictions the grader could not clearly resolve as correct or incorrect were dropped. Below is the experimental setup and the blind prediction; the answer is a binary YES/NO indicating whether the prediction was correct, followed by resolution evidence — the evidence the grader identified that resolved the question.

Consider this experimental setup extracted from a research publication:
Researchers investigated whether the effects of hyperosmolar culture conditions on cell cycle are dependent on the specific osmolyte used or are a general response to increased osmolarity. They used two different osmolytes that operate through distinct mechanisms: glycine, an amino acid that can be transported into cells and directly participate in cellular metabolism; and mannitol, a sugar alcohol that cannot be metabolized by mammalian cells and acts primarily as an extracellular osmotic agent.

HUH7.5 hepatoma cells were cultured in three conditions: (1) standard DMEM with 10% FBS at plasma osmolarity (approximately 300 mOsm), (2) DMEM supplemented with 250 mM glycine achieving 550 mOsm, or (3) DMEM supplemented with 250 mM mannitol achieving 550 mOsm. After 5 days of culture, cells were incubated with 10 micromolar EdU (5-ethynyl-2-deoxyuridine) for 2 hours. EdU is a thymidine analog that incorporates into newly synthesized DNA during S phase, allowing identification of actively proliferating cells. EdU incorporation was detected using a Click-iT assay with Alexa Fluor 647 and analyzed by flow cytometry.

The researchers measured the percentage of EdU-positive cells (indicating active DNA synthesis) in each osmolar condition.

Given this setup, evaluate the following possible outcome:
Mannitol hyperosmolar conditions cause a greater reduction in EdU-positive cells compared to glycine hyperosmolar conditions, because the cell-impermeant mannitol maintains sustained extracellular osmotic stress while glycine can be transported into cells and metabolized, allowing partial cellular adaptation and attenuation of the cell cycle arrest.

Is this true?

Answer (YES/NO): NO